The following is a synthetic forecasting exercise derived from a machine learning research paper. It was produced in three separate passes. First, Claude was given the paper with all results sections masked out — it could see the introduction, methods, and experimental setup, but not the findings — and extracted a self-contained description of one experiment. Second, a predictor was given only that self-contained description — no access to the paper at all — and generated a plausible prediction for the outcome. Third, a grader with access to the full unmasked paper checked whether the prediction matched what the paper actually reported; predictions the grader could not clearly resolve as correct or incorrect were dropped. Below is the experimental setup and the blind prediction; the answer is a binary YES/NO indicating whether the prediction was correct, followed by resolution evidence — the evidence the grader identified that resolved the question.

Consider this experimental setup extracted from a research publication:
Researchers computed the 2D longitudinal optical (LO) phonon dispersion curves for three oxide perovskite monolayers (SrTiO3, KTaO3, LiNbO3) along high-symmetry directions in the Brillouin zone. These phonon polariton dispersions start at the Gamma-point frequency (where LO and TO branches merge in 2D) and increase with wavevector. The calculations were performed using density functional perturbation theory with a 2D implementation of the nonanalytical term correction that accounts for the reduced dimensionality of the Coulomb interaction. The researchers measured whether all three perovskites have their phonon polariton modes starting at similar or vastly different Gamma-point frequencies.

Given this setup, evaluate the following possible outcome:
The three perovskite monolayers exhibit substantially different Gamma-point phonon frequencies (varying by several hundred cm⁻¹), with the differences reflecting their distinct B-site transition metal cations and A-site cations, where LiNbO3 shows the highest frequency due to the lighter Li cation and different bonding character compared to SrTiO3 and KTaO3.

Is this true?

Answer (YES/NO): NO